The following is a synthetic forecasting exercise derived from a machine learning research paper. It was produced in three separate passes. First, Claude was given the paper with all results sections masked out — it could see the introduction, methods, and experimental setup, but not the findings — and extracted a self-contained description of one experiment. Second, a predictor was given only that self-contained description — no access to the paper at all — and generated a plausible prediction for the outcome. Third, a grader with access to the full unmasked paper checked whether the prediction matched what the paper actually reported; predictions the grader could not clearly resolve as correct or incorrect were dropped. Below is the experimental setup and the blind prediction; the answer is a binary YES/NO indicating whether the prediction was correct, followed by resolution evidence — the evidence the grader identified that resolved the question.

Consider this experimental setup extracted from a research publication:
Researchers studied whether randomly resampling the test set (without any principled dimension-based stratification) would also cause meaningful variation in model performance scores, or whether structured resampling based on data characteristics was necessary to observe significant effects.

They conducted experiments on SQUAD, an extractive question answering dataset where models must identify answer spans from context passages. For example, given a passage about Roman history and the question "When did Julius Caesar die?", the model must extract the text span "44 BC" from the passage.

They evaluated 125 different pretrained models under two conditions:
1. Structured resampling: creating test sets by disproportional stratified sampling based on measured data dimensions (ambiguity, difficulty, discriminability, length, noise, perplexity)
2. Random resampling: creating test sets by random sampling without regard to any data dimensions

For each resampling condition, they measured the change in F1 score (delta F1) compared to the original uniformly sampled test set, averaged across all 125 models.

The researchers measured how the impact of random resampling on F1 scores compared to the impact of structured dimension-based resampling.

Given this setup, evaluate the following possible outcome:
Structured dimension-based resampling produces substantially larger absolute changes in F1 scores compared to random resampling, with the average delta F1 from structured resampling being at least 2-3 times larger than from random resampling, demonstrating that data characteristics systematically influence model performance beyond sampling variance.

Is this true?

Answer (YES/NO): YES